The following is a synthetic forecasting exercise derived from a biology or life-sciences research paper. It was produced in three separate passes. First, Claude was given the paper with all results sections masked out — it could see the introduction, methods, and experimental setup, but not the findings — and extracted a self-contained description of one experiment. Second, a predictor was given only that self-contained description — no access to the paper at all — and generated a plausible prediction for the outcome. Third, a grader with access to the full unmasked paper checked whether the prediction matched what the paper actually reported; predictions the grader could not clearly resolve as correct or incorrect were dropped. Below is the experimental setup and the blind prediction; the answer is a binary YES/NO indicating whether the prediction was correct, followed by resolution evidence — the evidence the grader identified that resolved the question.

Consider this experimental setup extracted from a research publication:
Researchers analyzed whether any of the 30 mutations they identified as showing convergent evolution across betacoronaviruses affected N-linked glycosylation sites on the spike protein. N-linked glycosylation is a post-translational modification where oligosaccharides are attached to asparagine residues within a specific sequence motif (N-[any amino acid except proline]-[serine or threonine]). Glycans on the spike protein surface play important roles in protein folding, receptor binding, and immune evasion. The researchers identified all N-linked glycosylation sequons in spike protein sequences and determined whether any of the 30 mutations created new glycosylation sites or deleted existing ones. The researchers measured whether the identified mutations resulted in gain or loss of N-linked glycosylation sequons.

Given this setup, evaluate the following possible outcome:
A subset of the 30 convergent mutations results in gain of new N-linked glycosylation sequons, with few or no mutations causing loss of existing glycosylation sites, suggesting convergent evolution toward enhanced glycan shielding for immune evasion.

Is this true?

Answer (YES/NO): NO